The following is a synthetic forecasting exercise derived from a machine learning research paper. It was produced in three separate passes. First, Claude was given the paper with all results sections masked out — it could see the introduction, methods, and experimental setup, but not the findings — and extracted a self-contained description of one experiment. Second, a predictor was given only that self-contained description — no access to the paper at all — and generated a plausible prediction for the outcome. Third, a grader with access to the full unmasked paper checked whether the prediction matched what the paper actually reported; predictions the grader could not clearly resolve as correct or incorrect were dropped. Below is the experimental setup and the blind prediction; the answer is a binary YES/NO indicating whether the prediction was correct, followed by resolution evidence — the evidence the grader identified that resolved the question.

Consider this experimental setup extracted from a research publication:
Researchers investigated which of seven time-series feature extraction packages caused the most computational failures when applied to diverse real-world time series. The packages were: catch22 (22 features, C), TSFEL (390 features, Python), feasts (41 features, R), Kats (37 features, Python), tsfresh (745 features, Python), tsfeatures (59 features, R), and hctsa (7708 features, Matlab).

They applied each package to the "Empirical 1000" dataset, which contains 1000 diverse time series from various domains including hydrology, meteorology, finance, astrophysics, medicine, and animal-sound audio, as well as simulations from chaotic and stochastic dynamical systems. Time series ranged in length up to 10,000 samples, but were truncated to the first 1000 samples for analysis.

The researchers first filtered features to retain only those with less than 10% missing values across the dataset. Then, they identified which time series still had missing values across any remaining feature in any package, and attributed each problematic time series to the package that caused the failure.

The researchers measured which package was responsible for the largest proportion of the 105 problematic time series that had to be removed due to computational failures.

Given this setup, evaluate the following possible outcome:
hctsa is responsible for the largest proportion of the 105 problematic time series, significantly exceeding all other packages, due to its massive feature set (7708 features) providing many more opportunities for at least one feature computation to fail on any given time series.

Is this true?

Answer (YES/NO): NO